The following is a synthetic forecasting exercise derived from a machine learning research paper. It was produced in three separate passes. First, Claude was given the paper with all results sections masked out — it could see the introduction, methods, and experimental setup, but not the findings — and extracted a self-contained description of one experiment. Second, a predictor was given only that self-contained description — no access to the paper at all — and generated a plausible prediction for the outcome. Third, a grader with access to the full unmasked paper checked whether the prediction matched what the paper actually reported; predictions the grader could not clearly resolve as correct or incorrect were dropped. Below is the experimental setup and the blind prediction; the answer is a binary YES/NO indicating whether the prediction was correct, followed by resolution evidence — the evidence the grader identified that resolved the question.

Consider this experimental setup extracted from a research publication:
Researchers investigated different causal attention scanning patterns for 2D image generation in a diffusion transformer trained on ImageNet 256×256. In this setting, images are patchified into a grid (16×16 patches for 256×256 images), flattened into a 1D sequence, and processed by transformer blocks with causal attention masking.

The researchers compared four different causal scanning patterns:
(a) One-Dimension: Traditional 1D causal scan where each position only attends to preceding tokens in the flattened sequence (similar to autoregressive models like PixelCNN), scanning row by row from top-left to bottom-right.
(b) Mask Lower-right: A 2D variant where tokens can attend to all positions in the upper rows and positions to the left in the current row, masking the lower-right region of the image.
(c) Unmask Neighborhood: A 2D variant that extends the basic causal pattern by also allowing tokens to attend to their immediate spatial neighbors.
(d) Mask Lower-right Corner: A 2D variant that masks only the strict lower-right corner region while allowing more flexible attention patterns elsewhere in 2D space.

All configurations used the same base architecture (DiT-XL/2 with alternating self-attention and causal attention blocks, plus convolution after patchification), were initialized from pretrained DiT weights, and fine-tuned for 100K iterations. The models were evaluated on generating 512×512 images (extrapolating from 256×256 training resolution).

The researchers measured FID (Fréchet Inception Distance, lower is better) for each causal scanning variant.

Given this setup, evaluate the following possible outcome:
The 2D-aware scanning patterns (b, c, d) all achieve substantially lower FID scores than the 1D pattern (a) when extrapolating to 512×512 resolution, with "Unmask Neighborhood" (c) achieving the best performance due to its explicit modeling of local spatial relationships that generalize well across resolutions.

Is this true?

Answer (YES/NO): NO